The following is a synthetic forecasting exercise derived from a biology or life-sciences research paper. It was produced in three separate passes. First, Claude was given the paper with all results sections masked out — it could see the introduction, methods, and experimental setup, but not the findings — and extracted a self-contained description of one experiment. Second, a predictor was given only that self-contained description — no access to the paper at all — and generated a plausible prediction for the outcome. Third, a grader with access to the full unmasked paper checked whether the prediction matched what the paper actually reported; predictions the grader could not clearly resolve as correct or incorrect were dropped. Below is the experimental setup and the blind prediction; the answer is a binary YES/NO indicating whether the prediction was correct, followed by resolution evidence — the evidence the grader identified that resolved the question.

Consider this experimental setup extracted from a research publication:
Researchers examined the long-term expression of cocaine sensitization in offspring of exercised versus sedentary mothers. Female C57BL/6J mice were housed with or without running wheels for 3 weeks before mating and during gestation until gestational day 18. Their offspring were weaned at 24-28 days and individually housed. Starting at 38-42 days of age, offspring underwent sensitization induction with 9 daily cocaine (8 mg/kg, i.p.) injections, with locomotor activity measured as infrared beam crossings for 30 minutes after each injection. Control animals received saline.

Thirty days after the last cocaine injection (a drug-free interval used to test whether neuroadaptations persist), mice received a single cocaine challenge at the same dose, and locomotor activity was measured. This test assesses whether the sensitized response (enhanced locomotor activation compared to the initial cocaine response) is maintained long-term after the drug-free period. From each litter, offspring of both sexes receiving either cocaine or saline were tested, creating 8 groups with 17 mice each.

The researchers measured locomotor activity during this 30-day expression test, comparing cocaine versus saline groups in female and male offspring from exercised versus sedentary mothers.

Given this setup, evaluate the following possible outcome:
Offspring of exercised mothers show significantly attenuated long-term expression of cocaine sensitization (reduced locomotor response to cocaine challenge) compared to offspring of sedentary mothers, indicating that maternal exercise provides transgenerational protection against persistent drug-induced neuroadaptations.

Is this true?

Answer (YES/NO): NO